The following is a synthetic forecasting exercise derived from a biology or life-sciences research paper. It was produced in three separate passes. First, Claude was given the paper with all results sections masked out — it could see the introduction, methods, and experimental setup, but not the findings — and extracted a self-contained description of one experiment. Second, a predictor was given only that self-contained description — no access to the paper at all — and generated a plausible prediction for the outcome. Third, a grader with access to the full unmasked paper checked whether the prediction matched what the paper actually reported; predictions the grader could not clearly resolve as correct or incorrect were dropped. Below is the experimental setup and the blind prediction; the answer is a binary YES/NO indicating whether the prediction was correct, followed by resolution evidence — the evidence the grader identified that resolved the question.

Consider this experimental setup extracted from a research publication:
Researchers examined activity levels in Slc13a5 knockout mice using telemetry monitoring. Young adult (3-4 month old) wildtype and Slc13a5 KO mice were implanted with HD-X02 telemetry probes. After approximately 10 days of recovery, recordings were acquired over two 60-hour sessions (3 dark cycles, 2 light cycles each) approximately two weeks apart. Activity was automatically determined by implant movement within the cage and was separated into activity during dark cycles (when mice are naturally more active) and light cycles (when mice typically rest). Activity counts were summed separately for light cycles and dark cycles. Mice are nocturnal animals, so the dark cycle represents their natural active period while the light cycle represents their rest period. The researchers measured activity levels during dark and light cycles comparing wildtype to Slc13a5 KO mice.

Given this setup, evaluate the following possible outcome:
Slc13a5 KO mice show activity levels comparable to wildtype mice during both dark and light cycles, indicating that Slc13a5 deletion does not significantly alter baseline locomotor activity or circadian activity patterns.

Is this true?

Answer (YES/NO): NO